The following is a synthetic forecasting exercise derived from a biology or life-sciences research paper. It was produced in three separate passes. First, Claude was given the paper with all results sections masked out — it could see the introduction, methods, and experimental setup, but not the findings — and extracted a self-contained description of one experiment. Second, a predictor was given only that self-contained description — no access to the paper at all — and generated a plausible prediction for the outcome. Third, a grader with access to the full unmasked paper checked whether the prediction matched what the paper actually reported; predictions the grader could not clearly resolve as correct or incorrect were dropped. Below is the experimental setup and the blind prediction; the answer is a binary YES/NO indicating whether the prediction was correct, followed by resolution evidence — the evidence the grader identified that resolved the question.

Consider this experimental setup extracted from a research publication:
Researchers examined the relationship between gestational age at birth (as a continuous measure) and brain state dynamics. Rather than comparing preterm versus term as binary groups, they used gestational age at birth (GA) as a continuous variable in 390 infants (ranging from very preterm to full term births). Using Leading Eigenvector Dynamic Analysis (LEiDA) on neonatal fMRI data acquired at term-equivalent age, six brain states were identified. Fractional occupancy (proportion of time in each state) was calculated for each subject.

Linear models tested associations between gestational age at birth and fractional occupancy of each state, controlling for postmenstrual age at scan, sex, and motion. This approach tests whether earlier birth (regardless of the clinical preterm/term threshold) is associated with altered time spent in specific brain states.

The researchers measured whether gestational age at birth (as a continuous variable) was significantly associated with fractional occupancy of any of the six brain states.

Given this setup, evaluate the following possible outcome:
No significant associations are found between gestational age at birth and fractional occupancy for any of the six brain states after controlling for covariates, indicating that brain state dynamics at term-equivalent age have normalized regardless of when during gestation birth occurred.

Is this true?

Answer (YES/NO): NO